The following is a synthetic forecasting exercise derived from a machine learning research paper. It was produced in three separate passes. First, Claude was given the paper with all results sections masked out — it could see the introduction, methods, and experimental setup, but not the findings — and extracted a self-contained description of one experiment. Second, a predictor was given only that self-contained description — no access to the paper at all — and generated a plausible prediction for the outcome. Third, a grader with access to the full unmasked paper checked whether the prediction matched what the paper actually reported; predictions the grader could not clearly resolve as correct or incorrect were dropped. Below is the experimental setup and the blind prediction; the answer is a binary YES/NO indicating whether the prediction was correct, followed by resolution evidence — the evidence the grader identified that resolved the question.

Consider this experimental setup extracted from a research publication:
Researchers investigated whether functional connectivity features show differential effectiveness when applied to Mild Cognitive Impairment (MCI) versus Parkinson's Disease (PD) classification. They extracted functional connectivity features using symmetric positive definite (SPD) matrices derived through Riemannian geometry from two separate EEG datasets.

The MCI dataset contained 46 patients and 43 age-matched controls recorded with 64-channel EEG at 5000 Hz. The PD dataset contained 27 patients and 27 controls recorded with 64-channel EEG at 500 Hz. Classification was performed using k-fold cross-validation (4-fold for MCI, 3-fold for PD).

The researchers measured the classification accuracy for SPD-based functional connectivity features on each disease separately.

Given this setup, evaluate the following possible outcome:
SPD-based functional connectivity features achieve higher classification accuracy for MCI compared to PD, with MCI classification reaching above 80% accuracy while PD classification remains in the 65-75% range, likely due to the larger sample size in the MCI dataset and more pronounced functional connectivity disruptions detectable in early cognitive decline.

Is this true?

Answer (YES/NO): NO